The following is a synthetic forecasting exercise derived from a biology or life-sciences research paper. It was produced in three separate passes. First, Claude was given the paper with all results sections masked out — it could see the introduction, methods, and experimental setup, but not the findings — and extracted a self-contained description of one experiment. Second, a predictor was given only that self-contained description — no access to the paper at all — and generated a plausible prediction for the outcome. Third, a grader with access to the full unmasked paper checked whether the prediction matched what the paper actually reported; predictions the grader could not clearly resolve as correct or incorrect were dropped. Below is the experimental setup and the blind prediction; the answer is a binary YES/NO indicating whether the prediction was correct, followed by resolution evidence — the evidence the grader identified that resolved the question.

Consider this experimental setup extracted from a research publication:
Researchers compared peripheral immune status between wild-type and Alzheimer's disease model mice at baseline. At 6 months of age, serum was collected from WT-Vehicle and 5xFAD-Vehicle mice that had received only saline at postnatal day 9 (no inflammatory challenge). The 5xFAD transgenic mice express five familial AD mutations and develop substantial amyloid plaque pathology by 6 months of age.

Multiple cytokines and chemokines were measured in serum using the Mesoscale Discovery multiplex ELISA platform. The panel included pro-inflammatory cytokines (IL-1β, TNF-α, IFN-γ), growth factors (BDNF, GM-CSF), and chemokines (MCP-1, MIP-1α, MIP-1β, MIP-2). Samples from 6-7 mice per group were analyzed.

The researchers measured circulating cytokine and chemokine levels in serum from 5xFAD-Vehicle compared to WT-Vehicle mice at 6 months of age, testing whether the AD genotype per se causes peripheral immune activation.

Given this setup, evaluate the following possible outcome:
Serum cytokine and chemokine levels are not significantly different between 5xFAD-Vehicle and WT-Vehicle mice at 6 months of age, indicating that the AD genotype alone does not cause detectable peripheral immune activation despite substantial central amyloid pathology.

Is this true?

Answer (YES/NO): NO